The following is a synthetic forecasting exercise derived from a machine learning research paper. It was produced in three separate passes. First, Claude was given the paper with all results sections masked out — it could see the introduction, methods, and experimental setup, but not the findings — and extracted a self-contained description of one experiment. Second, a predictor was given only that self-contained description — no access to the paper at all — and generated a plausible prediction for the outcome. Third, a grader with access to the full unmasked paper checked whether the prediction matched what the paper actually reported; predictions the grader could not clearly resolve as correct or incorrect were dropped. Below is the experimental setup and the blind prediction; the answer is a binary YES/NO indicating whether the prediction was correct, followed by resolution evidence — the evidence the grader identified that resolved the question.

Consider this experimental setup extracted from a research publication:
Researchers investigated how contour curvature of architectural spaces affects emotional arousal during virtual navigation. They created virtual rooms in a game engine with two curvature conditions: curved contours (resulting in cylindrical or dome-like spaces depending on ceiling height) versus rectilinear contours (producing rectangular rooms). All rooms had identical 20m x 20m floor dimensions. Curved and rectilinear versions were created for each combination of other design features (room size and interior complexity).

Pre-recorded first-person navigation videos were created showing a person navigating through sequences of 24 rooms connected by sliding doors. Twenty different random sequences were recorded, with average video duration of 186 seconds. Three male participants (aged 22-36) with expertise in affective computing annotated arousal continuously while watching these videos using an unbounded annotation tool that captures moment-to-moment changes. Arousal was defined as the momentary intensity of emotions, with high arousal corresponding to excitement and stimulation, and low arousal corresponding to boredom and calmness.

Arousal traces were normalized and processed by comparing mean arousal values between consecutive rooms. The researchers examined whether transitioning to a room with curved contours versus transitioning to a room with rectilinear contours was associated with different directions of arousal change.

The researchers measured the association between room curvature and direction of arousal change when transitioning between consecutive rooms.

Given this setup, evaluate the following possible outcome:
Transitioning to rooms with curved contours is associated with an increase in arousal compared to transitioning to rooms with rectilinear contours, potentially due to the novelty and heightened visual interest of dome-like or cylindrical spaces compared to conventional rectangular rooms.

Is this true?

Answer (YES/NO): YES